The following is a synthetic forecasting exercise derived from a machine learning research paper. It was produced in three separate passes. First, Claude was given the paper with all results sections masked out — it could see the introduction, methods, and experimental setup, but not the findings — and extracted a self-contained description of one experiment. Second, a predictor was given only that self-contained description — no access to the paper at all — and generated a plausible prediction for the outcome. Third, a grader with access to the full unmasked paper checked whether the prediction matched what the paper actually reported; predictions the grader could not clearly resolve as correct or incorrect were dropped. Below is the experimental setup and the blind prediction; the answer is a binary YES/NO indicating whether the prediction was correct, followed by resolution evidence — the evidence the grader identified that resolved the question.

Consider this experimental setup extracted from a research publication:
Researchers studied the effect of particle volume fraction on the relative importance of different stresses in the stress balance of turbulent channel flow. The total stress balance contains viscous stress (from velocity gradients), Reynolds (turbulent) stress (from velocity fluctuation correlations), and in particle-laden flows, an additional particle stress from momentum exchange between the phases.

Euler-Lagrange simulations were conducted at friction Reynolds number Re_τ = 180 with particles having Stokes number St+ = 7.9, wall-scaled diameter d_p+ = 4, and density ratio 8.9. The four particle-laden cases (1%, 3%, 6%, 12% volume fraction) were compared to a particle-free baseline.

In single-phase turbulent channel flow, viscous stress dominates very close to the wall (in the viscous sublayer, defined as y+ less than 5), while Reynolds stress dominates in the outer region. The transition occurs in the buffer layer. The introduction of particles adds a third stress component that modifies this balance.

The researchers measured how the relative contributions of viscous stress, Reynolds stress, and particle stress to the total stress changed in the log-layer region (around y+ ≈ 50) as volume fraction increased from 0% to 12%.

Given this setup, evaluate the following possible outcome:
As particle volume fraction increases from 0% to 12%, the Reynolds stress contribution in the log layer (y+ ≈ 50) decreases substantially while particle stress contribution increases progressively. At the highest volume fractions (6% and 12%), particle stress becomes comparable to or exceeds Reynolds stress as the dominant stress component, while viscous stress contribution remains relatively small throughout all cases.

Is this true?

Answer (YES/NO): NO